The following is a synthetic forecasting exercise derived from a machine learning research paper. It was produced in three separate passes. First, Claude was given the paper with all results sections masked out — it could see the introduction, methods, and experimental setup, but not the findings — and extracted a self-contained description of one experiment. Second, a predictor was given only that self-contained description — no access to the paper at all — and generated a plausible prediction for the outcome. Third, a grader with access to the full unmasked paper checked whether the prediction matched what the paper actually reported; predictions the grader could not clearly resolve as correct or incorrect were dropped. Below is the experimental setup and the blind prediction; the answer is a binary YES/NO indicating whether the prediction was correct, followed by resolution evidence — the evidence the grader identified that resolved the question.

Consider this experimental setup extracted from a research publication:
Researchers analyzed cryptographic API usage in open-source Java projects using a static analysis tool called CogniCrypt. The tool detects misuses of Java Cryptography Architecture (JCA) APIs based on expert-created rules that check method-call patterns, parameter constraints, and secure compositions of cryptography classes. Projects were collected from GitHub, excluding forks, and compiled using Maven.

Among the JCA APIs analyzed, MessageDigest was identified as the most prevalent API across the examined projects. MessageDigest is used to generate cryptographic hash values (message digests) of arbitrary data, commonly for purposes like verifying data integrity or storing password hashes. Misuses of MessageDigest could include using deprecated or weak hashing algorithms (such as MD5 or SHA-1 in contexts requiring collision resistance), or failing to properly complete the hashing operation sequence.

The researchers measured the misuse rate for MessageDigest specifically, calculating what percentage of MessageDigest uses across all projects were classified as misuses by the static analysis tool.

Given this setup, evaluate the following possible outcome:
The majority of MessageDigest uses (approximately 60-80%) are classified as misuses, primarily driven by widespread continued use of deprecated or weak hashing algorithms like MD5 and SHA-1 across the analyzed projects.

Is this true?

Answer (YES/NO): NO